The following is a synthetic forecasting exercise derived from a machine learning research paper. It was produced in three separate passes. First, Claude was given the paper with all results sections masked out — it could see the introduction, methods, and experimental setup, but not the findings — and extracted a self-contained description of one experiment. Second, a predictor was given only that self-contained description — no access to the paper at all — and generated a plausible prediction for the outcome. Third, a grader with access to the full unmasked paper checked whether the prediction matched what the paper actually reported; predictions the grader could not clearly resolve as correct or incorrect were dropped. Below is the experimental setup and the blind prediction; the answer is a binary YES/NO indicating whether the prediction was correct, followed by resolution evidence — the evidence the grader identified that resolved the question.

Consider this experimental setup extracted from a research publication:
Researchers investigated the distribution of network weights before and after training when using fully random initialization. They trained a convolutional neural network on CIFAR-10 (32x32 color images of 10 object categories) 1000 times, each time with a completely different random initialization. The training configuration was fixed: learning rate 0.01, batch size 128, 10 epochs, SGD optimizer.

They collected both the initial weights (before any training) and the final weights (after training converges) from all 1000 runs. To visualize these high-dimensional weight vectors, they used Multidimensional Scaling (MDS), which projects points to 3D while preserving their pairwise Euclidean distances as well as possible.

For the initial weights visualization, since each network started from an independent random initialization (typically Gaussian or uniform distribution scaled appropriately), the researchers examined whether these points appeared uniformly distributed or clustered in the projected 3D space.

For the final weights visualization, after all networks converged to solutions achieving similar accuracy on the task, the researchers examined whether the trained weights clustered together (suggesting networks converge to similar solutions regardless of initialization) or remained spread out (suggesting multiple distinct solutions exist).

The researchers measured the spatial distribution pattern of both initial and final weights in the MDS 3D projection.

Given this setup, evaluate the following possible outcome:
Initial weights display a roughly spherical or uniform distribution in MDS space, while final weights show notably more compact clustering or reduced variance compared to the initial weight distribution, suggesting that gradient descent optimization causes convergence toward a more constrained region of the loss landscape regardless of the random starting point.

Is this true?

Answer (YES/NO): NO